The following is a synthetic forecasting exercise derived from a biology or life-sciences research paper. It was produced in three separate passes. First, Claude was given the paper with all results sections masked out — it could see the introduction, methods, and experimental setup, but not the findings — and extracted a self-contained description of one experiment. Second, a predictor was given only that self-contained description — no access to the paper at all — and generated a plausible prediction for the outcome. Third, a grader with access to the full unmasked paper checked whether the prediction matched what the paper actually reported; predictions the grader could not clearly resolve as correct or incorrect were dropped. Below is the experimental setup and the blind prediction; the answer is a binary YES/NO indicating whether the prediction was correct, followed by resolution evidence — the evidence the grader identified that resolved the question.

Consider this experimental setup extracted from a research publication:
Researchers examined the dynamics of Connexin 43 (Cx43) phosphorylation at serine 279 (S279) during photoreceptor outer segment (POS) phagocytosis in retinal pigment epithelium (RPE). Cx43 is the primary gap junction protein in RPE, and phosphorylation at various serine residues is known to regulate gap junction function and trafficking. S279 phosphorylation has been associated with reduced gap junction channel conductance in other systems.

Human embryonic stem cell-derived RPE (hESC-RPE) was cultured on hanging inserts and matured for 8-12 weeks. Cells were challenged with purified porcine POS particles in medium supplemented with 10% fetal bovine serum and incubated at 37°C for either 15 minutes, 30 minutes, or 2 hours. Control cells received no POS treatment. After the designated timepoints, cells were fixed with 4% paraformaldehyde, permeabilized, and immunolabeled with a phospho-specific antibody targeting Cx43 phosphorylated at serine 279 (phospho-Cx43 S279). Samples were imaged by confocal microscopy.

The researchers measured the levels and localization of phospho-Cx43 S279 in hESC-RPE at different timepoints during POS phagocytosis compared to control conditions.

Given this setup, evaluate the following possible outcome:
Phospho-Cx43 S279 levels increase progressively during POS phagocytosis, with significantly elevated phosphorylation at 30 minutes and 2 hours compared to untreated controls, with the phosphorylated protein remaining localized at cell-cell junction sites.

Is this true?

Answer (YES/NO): NO